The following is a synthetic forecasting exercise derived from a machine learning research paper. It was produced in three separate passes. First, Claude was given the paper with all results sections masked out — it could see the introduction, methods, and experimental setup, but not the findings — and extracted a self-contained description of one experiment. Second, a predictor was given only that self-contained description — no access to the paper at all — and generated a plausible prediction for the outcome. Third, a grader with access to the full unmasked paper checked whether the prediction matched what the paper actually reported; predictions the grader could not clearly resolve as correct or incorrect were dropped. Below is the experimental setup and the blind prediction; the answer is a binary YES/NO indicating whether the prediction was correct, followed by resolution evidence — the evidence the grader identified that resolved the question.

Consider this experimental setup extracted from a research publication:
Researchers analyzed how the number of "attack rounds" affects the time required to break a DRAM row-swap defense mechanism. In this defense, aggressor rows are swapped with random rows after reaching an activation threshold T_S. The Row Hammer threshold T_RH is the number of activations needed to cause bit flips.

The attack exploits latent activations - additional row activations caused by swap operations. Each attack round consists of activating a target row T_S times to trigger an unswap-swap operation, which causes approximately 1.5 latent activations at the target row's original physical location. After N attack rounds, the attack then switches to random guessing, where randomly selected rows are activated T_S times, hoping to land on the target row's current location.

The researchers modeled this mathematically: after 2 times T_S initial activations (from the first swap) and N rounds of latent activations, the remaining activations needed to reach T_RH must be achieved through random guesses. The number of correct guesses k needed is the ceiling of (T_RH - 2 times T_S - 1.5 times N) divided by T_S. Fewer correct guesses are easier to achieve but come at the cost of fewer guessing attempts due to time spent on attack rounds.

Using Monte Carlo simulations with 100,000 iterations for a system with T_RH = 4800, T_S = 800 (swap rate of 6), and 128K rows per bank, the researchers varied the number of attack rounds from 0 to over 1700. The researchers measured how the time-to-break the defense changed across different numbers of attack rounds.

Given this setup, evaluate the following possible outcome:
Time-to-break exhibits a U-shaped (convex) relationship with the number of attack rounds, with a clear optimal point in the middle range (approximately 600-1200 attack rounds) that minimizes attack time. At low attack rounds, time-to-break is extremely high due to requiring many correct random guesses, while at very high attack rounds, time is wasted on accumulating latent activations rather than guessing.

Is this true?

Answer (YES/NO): NO